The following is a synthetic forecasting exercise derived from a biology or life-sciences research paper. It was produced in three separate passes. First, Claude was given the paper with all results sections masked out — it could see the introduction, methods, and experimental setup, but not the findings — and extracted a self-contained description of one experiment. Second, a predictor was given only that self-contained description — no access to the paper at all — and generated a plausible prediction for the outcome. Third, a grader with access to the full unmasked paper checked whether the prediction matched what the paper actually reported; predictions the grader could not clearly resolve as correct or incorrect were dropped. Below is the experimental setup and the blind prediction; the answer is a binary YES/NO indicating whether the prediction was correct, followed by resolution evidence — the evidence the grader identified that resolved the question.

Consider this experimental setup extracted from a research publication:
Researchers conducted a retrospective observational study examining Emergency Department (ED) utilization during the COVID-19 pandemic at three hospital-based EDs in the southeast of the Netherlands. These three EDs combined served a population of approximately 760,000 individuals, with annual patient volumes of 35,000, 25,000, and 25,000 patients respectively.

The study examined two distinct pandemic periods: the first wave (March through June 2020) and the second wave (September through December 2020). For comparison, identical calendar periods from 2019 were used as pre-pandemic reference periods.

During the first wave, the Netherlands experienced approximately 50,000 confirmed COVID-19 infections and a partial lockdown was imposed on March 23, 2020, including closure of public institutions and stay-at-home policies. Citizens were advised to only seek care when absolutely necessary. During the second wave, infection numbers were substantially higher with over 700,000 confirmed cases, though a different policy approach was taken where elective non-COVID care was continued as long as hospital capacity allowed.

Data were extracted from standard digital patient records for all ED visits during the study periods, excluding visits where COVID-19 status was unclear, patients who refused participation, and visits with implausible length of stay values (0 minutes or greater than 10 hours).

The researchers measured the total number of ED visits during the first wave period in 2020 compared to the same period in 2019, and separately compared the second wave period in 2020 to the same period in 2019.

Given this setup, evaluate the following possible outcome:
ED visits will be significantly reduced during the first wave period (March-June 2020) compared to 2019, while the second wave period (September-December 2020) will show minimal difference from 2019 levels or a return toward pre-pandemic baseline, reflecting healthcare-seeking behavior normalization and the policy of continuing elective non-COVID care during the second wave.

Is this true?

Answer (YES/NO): NO